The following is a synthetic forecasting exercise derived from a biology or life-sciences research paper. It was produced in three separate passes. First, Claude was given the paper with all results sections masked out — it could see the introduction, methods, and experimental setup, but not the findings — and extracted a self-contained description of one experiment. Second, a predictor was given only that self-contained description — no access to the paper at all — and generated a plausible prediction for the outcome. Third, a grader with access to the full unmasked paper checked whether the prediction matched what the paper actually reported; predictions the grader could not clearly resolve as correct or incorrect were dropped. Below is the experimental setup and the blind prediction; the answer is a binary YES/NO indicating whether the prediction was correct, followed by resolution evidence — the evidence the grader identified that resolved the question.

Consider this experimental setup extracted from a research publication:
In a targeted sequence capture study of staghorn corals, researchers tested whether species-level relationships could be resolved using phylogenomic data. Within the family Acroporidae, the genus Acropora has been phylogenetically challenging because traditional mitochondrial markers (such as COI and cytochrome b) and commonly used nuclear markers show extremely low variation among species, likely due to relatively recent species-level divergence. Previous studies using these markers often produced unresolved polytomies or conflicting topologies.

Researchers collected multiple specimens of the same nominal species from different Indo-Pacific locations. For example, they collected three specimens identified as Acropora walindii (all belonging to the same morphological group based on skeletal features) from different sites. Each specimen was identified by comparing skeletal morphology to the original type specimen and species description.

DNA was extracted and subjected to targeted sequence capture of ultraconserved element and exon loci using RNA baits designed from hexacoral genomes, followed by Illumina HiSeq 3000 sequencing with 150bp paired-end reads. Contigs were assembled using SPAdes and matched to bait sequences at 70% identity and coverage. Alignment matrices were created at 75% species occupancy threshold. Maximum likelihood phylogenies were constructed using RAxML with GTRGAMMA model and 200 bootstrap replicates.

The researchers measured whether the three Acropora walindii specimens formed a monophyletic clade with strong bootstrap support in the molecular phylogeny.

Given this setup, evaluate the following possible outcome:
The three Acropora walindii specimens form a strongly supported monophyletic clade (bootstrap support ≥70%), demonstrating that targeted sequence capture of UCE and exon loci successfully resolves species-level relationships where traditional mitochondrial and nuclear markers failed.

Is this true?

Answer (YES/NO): YES